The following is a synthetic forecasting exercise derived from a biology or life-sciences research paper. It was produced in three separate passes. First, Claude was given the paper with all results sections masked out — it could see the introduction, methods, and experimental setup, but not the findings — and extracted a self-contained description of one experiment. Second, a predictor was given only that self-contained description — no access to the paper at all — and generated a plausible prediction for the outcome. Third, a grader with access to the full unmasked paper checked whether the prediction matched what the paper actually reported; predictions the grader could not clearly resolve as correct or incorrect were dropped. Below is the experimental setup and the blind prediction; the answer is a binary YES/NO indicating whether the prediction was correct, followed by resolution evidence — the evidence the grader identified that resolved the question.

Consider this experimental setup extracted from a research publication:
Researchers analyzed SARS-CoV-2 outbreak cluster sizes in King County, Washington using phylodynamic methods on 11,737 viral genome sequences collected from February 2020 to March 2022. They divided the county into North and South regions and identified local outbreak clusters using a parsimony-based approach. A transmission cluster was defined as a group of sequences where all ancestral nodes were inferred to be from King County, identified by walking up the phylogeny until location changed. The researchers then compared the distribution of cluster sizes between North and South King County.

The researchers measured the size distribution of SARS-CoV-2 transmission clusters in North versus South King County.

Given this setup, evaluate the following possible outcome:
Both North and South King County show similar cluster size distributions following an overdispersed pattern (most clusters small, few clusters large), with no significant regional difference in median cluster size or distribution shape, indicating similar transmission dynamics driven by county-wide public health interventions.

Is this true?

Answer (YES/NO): NO